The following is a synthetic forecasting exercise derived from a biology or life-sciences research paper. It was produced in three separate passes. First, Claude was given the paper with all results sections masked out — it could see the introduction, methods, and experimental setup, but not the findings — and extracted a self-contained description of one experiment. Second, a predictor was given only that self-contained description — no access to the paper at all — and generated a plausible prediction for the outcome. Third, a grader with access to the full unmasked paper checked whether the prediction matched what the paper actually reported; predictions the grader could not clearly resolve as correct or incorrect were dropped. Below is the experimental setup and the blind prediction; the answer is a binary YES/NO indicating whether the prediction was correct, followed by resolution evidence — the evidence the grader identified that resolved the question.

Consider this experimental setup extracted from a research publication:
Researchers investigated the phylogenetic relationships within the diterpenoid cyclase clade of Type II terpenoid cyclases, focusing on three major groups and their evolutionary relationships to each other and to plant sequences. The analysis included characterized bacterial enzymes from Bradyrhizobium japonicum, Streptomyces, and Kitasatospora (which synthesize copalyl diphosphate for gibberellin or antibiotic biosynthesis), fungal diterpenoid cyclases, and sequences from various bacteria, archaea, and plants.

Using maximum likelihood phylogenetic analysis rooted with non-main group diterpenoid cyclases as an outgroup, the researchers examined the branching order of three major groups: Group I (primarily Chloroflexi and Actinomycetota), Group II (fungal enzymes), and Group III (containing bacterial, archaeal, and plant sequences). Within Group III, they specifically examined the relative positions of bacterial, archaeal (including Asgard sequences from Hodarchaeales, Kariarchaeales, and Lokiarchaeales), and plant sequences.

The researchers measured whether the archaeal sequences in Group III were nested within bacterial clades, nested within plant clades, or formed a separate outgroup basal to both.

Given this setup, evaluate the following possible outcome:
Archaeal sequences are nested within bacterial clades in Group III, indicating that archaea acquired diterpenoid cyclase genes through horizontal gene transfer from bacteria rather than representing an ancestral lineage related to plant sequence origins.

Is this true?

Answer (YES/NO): NO